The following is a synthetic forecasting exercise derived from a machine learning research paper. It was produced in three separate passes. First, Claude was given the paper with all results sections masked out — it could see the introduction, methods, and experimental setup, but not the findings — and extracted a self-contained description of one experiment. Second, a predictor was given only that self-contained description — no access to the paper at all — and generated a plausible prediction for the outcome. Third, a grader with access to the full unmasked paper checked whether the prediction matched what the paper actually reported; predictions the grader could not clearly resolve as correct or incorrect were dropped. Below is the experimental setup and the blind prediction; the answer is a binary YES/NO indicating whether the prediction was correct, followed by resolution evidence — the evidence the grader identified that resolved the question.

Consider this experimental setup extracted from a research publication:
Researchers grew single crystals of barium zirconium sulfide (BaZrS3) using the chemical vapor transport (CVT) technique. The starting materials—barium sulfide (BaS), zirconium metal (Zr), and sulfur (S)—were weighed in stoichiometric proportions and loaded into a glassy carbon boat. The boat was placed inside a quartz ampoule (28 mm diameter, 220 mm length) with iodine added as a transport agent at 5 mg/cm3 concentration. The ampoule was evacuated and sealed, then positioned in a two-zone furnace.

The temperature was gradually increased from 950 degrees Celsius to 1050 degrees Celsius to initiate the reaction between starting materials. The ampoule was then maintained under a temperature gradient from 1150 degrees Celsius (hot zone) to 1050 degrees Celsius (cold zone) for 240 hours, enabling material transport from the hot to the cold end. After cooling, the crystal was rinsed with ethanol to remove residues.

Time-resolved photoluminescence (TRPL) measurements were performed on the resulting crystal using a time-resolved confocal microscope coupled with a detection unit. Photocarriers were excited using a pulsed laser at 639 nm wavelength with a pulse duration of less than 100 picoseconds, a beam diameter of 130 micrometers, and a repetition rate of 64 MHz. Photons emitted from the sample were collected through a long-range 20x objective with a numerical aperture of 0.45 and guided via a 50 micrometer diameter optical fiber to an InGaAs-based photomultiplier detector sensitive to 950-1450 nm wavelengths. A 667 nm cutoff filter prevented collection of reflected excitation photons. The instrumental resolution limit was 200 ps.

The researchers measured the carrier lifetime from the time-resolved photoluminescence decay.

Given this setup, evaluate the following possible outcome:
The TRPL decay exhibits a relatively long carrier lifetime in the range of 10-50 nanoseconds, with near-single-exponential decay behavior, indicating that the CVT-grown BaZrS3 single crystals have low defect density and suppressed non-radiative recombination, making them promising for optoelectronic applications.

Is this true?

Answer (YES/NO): NO